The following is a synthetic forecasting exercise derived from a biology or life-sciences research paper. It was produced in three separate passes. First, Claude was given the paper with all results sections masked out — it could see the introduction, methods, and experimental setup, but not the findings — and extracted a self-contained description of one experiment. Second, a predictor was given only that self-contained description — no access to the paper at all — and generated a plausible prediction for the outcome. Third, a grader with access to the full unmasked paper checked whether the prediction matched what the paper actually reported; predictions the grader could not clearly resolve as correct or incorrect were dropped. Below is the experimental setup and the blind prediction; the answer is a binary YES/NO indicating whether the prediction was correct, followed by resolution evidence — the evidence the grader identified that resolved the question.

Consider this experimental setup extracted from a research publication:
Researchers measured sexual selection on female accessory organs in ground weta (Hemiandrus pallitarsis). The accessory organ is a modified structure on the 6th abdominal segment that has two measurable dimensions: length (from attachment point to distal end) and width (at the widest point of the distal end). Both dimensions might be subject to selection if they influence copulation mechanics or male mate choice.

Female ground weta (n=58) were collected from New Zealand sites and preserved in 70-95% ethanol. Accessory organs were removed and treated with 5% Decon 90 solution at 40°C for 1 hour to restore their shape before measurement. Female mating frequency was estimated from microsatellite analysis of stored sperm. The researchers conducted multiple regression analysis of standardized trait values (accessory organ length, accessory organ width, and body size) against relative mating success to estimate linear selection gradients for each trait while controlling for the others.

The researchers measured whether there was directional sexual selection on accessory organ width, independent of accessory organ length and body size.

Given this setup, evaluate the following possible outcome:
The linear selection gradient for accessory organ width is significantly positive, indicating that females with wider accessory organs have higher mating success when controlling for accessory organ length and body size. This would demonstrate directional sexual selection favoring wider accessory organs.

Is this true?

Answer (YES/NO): NO